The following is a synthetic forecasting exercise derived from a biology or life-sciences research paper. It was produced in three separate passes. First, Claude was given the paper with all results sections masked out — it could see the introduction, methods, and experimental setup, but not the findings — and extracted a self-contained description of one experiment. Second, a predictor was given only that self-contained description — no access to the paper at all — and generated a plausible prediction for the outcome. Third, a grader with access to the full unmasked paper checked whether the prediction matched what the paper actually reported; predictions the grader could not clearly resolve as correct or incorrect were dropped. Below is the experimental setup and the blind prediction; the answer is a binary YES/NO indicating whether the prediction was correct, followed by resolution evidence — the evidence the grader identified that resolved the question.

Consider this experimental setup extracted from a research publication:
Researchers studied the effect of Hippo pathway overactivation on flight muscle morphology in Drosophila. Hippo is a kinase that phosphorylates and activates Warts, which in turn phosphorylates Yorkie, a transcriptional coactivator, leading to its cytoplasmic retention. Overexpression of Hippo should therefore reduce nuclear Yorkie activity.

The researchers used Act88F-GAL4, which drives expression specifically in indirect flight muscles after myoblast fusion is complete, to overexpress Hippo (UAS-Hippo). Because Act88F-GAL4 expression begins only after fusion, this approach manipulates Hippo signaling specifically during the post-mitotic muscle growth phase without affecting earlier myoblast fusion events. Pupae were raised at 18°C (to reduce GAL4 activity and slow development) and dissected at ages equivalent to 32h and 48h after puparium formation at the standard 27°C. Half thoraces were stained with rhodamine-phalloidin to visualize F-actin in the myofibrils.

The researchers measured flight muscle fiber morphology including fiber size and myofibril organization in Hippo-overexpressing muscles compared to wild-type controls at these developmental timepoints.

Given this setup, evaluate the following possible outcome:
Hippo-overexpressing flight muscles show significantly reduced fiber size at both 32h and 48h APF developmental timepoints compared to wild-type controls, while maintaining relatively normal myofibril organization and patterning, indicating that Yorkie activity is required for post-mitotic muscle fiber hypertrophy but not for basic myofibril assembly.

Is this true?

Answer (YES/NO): NO